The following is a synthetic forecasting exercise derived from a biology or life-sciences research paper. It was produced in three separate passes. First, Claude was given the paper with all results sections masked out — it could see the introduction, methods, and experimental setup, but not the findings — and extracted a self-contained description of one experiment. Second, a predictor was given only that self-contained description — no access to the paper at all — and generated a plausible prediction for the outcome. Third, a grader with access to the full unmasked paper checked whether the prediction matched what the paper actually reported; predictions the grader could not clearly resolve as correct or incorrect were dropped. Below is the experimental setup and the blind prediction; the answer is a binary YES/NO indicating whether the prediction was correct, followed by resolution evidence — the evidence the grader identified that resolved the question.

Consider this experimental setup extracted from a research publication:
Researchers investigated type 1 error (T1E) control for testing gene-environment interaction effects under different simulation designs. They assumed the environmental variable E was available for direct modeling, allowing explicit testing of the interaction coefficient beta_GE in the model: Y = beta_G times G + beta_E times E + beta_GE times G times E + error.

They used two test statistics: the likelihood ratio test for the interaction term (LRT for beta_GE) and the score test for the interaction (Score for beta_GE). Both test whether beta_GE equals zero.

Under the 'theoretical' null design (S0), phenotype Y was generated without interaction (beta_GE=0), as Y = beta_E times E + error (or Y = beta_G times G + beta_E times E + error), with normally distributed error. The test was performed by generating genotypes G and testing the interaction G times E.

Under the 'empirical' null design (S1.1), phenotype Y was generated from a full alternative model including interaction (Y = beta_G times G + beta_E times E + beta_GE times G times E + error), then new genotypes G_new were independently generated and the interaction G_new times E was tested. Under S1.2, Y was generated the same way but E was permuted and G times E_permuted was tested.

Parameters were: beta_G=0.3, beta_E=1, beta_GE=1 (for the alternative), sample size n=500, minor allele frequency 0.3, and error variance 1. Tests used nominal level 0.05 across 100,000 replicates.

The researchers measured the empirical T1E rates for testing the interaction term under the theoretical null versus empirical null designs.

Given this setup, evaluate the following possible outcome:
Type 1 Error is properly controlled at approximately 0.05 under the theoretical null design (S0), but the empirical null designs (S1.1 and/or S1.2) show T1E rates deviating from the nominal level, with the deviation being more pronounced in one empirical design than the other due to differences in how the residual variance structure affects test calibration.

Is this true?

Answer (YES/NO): NO